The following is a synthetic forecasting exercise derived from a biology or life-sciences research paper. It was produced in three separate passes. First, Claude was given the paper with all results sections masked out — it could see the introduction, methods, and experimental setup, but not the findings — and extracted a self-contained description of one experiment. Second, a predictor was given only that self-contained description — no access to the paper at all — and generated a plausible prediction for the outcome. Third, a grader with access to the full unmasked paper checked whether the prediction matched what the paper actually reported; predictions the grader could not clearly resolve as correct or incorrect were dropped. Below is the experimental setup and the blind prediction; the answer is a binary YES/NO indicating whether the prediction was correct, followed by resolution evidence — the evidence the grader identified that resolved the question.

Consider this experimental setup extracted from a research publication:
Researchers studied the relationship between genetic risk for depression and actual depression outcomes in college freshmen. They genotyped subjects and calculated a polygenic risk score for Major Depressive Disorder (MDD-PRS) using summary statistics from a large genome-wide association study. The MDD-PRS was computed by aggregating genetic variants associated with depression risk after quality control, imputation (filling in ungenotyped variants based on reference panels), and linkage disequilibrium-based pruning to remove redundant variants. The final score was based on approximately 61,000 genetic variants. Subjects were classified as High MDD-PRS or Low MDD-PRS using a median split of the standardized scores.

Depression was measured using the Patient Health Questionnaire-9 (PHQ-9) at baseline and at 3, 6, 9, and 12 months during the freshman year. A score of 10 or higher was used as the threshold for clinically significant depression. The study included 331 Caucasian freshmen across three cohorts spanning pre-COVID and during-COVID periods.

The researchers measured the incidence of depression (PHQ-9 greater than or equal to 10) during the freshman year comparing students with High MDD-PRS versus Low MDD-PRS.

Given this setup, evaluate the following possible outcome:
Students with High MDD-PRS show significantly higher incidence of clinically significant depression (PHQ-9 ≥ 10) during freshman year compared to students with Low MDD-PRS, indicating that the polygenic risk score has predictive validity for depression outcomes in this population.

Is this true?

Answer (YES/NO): NO